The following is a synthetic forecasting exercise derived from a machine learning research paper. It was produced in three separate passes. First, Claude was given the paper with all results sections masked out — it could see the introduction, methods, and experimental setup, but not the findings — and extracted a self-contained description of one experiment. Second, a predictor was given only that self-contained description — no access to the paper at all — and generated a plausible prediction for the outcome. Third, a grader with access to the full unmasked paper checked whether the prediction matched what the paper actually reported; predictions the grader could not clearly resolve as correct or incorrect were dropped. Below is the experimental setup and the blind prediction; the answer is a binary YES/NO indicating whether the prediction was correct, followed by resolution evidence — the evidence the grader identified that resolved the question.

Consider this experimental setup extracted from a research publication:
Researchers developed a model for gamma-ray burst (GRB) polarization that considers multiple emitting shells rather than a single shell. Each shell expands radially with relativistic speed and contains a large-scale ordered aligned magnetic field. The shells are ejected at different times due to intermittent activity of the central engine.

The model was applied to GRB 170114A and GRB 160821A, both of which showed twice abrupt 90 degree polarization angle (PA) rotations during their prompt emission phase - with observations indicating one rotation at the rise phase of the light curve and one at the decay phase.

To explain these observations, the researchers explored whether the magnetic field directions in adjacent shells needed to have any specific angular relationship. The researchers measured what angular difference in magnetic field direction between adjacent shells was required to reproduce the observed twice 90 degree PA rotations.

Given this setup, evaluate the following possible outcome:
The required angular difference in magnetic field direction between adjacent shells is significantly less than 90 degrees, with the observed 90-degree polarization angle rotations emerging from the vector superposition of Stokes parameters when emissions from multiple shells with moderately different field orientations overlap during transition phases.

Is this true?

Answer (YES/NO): NO